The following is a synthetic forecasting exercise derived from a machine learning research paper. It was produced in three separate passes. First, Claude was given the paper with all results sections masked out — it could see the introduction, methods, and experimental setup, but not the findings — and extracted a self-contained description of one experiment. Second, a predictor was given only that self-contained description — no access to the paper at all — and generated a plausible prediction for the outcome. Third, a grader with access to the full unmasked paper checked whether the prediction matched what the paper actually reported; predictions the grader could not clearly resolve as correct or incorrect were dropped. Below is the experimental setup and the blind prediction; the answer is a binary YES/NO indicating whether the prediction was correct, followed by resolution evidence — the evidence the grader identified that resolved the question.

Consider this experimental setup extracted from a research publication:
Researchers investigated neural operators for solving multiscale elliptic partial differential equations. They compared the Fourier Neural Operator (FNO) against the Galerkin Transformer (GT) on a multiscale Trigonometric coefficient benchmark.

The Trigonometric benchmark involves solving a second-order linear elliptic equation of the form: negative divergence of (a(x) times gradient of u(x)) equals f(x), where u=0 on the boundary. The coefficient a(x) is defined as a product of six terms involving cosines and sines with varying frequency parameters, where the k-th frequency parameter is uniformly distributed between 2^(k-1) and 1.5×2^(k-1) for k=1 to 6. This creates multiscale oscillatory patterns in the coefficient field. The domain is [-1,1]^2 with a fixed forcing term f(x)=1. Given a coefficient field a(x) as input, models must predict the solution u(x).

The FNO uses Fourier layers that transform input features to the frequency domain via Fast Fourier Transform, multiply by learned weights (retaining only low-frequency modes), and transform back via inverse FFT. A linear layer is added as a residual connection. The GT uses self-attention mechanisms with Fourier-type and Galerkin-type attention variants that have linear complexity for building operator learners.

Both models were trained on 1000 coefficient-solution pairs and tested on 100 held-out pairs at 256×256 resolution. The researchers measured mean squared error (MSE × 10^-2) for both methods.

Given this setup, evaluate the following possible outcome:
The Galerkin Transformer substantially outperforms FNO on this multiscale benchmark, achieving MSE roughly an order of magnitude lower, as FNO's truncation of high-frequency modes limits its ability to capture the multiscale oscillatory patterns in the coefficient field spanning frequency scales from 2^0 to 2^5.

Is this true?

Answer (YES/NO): NO